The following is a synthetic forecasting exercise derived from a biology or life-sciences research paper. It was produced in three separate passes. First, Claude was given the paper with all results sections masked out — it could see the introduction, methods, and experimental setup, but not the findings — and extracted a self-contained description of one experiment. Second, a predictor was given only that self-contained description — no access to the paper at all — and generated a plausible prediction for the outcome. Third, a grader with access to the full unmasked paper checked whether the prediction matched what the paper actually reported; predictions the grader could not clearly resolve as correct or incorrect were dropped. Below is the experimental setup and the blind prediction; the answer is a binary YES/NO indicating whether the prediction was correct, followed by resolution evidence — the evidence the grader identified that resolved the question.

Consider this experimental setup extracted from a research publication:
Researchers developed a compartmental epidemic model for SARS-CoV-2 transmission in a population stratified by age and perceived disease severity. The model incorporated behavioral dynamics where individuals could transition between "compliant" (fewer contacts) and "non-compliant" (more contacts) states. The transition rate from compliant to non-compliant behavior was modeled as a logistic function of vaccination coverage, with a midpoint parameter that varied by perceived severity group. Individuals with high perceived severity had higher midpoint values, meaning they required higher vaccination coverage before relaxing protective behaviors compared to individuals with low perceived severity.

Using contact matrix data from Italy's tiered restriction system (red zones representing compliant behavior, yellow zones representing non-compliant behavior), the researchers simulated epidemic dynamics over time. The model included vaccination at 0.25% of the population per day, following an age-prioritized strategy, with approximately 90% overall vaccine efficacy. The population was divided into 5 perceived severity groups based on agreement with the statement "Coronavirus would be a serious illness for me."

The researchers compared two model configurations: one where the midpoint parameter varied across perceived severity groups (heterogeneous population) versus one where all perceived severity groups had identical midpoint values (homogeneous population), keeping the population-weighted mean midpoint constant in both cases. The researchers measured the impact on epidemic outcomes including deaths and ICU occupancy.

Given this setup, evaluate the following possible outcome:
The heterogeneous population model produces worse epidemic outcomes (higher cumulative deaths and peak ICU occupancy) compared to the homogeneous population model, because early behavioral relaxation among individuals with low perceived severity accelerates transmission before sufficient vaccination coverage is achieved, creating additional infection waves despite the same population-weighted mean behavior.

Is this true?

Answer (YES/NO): NO